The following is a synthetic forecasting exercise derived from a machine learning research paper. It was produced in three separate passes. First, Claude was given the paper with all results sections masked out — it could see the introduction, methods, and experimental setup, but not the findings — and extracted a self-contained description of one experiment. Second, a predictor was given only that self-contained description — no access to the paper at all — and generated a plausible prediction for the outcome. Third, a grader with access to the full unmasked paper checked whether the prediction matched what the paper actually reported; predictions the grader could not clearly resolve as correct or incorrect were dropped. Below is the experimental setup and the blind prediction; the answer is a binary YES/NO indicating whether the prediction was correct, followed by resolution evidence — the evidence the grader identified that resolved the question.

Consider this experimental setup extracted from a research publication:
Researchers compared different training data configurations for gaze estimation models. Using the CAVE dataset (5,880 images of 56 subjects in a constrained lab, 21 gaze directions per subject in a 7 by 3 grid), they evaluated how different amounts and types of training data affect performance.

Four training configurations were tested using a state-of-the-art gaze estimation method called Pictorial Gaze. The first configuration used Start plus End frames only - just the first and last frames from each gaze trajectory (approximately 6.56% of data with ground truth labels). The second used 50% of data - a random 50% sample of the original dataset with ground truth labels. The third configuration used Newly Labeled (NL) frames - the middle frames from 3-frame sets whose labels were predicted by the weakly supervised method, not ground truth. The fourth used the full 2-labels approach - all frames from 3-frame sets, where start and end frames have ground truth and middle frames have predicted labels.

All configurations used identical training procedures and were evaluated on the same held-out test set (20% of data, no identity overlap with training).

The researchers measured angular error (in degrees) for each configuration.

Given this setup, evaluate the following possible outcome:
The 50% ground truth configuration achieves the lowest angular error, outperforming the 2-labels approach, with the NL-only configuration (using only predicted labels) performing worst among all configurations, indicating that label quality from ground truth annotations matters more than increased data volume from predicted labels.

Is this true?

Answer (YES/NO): NO